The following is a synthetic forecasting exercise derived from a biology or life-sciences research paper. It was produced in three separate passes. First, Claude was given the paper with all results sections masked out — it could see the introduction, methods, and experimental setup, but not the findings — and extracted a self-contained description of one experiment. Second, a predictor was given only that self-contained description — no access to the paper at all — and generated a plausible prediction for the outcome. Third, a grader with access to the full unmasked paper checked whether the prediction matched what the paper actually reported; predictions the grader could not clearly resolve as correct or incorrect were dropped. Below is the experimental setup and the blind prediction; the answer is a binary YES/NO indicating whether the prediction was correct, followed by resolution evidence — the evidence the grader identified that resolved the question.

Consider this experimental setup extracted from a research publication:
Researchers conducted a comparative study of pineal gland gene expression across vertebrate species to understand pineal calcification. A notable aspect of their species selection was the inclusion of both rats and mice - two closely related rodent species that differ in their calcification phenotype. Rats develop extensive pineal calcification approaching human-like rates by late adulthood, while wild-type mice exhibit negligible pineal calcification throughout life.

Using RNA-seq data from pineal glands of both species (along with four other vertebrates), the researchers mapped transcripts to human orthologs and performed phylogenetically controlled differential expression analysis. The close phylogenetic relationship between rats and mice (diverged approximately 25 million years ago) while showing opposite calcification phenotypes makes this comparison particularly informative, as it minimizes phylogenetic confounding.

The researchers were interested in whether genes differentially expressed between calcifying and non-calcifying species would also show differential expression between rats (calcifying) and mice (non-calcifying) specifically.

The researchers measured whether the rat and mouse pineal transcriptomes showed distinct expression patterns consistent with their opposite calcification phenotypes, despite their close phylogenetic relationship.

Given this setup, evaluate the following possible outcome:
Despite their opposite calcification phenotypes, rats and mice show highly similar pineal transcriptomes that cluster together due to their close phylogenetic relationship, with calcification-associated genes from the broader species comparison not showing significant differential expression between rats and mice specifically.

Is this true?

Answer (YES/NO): NO